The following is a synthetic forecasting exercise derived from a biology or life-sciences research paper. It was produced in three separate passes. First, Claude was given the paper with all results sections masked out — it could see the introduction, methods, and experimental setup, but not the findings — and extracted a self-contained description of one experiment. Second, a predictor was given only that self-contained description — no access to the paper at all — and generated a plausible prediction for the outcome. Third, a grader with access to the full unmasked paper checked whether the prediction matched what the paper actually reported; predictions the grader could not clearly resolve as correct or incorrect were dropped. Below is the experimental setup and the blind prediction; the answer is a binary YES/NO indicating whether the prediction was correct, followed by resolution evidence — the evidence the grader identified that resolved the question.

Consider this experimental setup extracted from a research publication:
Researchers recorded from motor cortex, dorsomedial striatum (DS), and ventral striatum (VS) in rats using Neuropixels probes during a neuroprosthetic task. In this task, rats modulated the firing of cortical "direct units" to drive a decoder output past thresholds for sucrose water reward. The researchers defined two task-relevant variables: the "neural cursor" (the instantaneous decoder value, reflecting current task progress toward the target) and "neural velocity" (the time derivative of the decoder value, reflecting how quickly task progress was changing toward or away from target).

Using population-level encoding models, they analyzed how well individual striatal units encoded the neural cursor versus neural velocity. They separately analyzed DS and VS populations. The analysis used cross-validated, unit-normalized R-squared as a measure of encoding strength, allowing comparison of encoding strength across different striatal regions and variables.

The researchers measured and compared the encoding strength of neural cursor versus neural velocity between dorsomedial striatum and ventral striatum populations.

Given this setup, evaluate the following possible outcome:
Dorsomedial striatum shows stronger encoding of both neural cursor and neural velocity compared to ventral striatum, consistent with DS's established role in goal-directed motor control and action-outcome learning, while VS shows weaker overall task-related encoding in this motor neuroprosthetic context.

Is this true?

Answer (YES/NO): NO